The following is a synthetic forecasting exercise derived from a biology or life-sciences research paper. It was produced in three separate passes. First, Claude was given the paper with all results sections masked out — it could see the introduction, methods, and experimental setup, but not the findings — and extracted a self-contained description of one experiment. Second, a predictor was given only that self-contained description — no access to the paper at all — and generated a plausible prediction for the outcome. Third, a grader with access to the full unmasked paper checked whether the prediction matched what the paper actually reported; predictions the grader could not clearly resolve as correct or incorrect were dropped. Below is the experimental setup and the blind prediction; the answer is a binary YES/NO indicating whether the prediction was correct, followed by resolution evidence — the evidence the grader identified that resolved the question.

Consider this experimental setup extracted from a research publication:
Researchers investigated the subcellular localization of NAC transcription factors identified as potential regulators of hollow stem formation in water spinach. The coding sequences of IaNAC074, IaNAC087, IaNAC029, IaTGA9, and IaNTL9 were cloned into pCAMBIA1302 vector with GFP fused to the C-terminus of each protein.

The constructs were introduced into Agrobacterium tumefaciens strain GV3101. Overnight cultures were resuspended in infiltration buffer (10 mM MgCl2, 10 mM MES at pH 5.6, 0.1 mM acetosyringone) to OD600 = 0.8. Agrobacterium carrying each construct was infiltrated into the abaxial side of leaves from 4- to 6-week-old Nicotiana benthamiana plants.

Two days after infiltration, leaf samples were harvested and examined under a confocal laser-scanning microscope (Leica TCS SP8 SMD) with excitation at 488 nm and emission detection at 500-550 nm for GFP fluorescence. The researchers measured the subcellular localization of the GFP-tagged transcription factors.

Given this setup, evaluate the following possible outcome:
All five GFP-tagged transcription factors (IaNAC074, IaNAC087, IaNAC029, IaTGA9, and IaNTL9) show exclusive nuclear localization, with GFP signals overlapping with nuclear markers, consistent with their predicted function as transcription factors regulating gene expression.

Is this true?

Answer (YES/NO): NO